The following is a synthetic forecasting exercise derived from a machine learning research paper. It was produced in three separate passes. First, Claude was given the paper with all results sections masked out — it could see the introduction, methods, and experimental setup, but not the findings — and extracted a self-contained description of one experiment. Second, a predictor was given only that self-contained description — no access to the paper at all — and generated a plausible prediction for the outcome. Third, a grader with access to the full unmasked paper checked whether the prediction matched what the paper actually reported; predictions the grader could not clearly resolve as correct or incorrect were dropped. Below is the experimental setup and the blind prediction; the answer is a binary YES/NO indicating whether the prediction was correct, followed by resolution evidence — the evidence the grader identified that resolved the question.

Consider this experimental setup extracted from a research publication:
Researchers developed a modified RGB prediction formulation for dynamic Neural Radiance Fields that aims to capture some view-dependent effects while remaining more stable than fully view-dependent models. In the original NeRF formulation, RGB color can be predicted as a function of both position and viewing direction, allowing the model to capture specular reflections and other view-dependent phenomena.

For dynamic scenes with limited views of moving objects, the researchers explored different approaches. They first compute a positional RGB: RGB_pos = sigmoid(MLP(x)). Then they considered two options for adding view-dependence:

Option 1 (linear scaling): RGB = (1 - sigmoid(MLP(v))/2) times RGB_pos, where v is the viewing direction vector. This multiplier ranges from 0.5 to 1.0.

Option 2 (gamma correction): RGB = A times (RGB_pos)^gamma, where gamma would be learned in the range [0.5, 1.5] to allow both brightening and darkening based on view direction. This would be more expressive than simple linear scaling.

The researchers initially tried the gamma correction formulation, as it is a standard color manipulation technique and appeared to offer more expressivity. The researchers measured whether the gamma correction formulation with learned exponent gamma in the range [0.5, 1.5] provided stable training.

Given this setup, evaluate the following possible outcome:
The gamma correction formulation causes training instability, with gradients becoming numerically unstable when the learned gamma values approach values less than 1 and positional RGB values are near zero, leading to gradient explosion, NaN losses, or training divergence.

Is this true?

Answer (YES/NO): NO